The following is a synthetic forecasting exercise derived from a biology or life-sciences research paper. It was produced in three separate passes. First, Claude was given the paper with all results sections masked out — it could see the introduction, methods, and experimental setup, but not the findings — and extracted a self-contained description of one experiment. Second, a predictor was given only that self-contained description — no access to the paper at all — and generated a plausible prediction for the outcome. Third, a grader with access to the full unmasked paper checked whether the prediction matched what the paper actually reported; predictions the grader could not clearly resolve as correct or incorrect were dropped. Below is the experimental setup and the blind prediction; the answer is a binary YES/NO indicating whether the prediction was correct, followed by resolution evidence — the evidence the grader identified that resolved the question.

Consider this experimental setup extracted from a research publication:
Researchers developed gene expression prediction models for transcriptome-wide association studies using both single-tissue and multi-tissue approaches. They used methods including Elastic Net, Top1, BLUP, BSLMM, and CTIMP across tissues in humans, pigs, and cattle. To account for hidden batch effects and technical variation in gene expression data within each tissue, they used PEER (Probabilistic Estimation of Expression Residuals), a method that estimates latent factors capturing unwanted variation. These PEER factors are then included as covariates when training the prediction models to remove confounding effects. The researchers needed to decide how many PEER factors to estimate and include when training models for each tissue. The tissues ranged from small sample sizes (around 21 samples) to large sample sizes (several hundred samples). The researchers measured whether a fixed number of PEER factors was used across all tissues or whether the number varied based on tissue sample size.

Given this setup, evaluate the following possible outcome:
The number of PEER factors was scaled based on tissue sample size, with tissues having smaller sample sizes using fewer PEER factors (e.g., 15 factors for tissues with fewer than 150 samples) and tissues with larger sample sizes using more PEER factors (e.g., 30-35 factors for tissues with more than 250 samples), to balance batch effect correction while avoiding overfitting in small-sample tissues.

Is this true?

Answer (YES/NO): NO